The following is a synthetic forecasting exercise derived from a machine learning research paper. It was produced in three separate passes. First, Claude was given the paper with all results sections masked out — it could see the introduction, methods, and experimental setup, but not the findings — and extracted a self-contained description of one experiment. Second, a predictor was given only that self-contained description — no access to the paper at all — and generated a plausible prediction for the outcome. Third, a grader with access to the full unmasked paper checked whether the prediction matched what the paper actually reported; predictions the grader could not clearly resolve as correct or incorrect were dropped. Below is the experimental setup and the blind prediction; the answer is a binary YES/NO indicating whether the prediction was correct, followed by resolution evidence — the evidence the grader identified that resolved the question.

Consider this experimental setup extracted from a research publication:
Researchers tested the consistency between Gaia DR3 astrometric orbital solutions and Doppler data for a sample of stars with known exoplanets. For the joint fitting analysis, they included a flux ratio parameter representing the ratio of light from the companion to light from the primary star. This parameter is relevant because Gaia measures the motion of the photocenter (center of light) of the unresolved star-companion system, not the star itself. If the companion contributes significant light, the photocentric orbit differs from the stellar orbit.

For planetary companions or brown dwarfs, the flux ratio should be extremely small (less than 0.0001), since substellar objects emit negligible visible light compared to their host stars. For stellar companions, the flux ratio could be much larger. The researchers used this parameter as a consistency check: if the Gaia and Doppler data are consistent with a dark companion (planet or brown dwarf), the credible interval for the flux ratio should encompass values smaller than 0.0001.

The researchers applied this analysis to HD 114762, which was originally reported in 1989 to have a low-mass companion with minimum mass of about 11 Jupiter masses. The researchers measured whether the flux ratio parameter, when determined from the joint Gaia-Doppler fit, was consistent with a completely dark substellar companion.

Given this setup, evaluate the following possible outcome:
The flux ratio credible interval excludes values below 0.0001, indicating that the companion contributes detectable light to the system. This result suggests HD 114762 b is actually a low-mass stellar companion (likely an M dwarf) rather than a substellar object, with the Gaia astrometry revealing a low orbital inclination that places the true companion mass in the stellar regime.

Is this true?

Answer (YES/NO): YES